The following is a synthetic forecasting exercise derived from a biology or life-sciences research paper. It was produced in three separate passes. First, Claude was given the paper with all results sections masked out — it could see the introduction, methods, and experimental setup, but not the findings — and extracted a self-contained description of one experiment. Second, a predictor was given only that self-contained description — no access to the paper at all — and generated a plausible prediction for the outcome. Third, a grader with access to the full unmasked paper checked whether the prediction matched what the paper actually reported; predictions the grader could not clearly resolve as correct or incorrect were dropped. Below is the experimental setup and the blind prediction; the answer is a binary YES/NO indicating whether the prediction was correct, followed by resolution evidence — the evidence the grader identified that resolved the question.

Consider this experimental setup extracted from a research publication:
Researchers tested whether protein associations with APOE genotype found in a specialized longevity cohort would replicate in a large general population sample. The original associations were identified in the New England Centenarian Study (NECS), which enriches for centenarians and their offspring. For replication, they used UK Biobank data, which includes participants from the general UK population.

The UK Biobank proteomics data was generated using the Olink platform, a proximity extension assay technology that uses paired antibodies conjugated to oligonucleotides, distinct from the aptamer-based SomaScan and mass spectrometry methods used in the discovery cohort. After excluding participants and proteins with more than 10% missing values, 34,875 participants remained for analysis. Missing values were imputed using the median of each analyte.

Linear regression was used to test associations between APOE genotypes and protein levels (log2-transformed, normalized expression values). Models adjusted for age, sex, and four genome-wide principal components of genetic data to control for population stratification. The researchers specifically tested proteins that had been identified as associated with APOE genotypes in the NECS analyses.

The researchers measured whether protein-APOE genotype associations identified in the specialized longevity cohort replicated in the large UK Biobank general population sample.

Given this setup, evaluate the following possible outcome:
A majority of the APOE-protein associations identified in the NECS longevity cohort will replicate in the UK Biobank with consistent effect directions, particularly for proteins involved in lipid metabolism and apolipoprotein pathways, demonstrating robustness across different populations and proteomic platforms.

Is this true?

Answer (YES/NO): NO